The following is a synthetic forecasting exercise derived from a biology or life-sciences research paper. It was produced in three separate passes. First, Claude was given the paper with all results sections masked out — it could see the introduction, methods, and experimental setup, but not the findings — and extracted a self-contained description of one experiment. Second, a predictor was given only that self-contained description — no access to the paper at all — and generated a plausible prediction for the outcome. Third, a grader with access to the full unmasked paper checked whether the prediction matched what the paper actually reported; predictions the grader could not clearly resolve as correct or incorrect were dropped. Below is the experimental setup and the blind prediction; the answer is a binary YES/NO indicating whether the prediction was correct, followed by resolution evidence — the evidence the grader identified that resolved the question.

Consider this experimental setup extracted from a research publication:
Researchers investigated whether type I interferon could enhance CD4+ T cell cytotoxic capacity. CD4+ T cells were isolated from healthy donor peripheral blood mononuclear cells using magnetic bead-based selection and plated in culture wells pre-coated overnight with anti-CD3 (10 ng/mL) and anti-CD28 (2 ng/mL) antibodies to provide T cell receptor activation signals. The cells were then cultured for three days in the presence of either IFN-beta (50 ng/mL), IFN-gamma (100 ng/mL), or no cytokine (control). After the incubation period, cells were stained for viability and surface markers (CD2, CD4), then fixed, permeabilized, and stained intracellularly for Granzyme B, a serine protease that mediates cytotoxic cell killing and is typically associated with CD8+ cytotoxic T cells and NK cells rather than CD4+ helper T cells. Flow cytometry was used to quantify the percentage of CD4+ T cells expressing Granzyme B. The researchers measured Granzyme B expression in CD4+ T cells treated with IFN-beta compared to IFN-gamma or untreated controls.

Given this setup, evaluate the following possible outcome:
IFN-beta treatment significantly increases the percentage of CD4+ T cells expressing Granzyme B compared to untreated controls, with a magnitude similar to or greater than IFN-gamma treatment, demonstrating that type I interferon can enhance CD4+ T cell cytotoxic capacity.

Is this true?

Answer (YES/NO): YES